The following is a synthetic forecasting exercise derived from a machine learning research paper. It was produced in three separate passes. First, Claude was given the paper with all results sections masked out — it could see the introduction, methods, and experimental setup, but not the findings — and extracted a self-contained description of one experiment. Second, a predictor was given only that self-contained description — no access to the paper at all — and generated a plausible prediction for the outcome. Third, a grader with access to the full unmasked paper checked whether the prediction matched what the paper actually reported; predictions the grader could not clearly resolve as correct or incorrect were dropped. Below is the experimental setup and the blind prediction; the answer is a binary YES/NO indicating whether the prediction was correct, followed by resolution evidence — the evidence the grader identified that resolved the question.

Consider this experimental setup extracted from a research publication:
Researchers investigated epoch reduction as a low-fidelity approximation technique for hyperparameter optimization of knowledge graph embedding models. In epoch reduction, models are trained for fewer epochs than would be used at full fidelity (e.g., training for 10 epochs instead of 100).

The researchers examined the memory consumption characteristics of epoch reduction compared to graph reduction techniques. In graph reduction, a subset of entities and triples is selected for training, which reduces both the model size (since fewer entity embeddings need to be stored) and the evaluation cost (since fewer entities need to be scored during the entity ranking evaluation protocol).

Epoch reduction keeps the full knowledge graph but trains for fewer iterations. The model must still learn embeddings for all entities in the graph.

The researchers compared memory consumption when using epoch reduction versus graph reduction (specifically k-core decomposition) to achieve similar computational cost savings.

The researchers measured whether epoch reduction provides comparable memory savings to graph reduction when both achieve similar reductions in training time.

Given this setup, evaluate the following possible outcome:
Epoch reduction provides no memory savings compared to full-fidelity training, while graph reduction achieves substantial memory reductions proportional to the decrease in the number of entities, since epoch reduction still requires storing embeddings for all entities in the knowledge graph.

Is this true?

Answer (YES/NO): YES